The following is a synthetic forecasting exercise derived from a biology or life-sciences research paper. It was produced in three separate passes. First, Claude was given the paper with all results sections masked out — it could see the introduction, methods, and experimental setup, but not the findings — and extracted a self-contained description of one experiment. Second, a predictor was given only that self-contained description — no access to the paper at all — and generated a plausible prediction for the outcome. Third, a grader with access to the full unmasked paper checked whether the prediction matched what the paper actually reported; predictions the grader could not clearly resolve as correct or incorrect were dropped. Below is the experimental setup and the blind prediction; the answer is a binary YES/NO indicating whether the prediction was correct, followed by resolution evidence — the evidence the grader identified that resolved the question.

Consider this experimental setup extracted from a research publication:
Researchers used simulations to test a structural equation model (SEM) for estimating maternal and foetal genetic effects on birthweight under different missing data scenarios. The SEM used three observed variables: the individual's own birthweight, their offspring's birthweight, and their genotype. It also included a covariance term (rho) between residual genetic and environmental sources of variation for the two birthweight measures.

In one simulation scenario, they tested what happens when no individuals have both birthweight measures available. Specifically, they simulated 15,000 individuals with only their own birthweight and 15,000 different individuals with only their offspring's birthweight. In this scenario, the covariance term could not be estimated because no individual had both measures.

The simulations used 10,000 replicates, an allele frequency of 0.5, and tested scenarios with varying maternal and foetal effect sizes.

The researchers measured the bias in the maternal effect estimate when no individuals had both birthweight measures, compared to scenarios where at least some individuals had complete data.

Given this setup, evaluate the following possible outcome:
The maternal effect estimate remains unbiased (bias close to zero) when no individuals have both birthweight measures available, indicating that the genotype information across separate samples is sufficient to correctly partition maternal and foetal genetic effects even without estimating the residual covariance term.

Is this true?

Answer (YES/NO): NO